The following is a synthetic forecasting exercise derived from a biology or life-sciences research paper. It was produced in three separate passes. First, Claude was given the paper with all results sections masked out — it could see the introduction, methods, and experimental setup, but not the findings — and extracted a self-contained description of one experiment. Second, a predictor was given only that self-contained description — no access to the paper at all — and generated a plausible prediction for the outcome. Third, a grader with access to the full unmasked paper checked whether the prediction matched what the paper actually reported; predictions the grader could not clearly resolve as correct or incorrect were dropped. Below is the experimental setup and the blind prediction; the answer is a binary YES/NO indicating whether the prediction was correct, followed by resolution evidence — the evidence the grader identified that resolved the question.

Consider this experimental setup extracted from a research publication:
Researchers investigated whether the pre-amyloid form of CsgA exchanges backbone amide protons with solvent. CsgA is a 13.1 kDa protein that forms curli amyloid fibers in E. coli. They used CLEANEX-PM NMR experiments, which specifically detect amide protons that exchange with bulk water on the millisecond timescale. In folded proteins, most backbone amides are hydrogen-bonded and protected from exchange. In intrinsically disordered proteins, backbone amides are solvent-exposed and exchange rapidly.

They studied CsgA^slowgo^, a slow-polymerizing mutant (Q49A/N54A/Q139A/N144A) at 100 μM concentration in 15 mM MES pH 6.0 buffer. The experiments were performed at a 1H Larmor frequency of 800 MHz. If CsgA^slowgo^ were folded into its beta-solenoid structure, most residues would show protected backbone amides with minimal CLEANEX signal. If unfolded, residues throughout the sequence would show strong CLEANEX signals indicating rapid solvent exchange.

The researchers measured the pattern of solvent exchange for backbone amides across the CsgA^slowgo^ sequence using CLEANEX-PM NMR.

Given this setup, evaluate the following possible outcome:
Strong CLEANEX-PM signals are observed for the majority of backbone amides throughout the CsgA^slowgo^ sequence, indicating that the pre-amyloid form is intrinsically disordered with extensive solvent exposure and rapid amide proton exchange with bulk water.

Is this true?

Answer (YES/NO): NO